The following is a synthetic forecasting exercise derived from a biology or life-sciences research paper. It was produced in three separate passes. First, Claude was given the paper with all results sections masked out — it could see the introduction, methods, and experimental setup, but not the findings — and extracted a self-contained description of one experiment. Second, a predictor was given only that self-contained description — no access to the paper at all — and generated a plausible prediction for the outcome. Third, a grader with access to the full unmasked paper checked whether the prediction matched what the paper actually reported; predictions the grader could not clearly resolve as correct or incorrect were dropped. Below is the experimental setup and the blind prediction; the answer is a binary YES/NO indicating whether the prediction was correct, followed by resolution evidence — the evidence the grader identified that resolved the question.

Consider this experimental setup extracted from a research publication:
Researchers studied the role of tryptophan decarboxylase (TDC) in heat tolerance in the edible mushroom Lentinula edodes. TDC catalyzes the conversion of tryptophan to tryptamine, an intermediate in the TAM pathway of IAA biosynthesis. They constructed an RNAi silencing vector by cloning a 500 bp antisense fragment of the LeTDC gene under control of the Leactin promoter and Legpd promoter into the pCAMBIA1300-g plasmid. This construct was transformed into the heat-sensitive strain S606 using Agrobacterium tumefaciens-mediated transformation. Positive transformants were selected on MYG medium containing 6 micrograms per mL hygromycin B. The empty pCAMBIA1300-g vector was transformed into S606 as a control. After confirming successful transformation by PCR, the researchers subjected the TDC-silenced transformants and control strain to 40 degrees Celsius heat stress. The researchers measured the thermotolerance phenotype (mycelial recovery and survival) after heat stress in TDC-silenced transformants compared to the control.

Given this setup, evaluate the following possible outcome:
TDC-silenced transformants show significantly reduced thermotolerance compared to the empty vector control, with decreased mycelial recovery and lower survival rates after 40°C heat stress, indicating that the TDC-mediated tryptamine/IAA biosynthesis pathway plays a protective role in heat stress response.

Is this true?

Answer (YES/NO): YES